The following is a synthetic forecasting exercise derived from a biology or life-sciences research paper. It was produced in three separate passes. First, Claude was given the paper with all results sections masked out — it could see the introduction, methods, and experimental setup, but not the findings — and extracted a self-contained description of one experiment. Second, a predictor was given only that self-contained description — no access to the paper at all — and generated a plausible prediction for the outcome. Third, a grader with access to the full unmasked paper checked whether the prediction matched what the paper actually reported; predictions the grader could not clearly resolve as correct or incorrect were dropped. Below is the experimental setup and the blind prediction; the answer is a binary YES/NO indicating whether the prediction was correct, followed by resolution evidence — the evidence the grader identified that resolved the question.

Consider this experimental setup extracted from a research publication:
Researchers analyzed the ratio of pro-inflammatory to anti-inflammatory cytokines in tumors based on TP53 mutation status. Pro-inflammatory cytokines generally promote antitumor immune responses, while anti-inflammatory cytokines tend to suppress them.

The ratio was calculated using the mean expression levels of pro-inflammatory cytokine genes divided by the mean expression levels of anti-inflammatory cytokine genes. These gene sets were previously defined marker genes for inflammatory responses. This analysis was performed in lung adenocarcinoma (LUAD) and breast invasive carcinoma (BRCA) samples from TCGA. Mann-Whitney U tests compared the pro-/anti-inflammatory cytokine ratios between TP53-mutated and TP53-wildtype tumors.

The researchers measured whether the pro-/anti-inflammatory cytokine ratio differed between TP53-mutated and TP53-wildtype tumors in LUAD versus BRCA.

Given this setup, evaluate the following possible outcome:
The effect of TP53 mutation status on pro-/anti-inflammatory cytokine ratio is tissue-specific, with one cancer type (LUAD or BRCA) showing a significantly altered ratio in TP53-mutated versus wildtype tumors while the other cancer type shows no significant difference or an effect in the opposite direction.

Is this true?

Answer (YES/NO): NO